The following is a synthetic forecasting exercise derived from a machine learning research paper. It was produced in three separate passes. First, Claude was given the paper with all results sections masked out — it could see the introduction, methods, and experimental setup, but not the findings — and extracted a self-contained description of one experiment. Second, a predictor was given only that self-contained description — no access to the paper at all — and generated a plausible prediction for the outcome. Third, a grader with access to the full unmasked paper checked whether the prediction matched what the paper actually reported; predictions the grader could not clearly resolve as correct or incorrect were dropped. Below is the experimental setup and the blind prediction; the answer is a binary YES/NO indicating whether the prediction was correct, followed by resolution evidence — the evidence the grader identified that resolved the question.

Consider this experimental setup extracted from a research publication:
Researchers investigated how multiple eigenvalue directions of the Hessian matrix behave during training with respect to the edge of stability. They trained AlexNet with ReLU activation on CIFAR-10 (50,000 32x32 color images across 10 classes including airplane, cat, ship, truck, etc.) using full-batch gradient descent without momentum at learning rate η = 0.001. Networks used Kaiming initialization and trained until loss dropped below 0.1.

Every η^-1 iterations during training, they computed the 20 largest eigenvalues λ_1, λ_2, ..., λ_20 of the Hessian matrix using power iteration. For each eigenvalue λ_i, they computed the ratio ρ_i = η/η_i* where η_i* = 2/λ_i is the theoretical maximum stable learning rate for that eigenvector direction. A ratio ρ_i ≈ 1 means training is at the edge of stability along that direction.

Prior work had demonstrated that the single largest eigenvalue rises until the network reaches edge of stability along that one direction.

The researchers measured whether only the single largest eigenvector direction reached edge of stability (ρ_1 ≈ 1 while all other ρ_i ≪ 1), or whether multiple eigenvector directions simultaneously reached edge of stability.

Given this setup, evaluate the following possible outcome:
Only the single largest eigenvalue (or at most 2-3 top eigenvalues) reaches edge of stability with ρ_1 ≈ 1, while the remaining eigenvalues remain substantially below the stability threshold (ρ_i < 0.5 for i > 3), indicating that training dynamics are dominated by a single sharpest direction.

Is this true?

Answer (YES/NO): NO